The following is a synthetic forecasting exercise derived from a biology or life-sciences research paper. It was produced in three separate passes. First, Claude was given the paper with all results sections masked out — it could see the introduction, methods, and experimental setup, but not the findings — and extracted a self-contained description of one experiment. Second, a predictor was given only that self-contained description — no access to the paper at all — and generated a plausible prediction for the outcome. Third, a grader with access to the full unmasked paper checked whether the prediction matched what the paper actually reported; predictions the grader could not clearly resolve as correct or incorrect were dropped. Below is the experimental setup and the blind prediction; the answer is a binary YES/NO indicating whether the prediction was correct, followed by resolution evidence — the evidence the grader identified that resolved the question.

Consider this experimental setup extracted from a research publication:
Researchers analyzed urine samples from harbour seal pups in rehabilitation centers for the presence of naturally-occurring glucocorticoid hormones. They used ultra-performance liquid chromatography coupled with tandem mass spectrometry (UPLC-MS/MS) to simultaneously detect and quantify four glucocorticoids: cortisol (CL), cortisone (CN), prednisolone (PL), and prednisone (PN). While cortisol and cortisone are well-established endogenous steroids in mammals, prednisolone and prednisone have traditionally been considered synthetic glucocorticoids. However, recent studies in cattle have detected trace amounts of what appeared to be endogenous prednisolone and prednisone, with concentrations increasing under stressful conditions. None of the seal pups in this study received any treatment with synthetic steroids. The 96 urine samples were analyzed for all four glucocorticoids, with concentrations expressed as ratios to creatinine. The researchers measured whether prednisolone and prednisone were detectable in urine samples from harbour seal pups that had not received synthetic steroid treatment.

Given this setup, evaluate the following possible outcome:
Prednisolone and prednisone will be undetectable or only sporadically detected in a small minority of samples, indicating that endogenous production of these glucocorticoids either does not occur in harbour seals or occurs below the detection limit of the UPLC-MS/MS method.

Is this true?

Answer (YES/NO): NO